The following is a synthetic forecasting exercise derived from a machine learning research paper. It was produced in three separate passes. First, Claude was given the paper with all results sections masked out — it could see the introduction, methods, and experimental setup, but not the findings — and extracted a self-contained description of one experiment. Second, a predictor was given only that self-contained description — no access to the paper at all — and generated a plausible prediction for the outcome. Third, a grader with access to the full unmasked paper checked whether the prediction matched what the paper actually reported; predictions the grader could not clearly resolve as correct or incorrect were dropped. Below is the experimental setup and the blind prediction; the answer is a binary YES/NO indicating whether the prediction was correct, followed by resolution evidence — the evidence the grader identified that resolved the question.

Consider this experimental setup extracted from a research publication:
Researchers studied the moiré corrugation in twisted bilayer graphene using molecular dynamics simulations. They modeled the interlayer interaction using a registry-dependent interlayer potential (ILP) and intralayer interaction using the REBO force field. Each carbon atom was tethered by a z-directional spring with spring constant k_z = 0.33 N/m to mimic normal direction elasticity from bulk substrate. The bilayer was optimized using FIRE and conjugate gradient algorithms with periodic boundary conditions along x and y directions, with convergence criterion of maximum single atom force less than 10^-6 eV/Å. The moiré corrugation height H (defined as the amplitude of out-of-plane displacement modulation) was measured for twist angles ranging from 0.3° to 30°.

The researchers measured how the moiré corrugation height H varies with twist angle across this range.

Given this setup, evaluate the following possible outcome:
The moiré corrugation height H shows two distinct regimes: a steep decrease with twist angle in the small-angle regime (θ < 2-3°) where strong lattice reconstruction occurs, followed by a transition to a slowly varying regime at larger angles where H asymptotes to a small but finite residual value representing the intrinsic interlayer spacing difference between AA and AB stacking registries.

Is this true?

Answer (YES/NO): NO